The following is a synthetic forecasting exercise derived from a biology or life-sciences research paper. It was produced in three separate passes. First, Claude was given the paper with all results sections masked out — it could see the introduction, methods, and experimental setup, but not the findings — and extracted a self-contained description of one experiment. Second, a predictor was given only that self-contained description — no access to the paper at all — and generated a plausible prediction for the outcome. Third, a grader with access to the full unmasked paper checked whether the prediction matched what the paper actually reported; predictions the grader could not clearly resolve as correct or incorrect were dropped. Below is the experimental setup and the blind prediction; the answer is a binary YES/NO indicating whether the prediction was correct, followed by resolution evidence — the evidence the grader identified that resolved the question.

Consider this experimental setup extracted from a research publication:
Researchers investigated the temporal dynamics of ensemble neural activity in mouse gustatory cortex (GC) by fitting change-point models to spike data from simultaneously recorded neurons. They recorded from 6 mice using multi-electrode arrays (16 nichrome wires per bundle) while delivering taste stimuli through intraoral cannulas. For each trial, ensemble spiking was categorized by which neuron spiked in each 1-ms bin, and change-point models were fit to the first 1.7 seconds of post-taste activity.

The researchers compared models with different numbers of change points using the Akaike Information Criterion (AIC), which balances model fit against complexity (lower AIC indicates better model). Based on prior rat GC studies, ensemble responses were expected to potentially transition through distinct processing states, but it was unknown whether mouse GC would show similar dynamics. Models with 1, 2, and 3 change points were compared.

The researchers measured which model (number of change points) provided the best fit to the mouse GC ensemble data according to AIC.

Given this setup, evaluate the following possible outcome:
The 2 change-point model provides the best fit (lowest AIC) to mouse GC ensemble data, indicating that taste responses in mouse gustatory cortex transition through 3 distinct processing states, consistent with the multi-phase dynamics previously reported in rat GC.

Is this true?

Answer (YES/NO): YES